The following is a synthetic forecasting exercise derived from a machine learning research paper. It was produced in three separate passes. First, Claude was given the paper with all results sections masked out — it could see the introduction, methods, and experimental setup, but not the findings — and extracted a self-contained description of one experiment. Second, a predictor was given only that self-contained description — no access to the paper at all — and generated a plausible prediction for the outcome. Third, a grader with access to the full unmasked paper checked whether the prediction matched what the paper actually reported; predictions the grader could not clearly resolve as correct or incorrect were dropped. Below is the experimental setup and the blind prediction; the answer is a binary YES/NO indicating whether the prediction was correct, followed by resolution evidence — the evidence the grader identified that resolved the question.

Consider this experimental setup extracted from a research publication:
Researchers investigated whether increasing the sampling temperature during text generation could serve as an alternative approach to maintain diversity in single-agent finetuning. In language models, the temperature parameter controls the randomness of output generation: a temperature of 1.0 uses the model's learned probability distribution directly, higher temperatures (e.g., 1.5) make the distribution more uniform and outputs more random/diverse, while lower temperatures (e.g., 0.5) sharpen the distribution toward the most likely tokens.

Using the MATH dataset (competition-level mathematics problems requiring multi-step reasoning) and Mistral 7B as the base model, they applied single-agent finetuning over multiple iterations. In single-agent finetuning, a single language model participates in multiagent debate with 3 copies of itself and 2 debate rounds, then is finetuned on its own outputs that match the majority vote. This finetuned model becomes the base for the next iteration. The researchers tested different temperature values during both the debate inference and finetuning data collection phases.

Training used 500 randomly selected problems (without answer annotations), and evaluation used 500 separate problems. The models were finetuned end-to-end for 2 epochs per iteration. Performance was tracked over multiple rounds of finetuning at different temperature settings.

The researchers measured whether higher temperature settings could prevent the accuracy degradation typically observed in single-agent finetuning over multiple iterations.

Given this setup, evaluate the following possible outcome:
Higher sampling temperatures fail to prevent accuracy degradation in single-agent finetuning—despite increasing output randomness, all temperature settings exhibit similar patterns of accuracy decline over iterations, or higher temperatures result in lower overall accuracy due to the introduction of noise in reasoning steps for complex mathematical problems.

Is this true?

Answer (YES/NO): YES